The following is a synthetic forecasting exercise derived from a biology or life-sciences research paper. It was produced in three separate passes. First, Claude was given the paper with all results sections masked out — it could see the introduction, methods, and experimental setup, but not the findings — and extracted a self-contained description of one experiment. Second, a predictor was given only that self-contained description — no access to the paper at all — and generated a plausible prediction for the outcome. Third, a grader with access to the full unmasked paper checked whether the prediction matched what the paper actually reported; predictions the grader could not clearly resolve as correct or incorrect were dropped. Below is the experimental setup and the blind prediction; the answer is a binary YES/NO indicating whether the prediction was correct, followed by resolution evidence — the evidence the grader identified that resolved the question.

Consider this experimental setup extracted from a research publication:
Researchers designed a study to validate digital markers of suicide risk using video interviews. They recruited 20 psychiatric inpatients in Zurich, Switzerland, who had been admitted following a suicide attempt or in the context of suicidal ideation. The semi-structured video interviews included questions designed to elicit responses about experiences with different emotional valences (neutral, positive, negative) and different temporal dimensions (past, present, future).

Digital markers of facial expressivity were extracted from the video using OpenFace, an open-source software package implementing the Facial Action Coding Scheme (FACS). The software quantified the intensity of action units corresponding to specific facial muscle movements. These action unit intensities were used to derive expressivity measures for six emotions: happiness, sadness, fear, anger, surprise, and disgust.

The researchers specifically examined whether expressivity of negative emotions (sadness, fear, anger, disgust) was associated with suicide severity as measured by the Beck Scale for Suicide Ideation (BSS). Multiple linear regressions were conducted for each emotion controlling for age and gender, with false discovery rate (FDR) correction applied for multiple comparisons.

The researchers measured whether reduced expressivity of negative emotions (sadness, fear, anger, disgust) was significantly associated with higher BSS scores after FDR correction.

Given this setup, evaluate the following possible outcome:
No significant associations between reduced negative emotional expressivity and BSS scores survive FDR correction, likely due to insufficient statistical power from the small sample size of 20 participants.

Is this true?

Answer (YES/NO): NO